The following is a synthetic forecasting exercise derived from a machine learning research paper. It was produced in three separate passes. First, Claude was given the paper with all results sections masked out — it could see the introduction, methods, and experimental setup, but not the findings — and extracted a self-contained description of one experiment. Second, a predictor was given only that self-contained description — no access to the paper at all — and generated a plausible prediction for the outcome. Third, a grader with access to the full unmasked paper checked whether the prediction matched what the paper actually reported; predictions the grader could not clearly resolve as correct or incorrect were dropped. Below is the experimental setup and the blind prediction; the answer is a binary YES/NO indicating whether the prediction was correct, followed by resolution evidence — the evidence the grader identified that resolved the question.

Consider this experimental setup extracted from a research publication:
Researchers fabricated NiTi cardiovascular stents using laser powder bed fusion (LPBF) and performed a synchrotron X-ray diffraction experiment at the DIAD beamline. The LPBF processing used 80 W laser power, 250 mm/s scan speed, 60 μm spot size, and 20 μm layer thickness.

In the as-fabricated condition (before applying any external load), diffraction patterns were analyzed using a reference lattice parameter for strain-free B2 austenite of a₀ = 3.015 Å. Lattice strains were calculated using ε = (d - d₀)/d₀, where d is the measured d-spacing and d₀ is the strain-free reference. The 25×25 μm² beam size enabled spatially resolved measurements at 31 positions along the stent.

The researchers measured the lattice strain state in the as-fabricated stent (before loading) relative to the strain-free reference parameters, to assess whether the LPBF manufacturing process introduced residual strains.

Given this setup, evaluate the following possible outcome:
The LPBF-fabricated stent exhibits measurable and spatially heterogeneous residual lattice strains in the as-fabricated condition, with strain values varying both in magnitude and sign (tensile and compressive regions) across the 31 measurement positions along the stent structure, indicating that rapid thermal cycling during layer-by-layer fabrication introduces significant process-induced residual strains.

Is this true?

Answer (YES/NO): YES